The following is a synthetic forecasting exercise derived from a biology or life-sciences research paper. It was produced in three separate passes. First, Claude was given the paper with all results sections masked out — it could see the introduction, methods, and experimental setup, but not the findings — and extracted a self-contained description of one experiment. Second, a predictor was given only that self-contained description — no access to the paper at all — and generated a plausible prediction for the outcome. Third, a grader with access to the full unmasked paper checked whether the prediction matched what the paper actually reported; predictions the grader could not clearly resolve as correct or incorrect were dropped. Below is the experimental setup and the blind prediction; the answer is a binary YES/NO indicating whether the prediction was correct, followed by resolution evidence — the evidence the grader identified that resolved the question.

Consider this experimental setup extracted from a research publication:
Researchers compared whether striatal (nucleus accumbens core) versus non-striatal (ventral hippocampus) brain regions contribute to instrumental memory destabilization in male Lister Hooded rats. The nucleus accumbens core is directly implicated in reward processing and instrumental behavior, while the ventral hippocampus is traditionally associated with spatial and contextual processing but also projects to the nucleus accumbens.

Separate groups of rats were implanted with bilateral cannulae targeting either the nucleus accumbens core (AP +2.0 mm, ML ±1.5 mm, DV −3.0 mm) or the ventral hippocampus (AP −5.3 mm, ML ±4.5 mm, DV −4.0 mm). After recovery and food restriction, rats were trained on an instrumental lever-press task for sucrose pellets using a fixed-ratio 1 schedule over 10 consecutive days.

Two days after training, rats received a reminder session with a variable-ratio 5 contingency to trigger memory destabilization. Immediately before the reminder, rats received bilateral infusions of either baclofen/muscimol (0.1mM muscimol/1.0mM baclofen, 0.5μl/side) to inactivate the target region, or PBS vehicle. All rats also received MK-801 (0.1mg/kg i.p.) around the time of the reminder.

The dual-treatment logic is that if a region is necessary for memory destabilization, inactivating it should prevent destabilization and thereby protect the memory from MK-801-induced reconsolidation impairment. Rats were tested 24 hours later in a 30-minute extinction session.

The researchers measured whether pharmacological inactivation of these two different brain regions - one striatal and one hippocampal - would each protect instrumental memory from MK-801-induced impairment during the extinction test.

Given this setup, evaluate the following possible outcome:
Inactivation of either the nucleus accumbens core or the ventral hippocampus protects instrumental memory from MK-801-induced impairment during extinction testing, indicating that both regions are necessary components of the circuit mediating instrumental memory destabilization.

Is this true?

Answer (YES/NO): YES